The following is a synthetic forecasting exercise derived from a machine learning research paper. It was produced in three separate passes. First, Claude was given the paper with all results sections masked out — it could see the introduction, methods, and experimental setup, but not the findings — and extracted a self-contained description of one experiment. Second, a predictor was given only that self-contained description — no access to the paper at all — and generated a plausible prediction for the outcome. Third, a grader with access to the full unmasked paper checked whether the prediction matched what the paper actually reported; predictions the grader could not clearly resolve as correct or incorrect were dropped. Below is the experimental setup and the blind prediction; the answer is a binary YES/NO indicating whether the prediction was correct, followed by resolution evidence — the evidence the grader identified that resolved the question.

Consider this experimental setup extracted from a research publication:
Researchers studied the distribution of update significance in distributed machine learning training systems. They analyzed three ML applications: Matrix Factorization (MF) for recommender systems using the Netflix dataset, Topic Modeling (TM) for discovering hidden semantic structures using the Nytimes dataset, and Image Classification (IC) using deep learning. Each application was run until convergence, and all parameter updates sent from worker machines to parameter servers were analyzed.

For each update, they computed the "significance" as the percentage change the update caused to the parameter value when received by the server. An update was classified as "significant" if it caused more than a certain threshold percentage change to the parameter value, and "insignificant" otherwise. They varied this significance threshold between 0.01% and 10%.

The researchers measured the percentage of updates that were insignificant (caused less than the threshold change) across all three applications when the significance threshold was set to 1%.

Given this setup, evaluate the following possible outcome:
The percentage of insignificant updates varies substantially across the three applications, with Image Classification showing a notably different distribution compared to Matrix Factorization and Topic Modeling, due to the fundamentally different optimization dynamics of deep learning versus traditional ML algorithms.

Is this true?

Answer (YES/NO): NO